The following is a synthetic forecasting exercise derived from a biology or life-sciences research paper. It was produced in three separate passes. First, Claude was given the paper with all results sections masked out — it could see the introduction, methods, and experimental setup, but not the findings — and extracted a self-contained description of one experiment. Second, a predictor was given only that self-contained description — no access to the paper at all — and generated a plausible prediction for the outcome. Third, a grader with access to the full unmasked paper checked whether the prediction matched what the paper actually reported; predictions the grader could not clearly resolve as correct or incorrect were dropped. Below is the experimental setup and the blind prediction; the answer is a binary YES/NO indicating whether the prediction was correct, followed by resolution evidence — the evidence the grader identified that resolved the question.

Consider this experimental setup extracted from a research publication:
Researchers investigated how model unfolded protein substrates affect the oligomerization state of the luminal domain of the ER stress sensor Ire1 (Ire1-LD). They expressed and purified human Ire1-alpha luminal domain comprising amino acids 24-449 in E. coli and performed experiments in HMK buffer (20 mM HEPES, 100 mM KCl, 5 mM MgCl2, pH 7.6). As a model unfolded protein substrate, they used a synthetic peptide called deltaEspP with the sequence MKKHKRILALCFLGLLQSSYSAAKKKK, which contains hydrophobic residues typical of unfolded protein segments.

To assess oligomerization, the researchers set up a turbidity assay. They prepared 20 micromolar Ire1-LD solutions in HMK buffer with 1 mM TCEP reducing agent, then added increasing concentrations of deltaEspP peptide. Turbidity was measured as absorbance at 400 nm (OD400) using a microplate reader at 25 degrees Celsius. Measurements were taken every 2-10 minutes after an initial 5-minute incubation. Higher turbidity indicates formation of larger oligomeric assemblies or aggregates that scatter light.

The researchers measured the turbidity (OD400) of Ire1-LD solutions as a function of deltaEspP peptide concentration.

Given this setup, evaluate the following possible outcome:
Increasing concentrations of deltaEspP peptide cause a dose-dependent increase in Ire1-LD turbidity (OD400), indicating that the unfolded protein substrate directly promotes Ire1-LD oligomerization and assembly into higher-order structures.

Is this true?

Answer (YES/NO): YES